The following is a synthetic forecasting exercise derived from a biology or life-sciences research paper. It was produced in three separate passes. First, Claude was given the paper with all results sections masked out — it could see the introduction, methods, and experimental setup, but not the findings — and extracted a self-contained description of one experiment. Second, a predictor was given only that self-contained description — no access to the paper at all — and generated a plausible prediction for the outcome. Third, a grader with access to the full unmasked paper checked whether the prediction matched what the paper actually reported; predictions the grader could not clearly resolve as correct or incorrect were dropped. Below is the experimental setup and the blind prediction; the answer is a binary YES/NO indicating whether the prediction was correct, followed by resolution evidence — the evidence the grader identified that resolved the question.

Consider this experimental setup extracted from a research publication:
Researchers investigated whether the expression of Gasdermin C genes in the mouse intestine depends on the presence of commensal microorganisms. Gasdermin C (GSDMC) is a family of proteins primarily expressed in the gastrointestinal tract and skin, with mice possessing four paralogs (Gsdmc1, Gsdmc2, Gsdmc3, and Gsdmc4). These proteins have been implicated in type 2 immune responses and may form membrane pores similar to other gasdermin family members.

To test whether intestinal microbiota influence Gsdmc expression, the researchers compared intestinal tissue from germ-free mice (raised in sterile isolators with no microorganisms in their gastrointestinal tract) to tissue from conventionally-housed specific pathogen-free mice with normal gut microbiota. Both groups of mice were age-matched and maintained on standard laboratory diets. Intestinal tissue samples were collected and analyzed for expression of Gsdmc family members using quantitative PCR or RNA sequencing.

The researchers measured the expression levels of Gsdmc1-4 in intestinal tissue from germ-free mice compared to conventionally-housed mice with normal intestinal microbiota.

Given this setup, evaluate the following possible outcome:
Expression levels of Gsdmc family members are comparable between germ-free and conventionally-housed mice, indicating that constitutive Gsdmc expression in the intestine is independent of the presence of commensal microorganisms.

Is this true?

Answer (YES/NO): NO